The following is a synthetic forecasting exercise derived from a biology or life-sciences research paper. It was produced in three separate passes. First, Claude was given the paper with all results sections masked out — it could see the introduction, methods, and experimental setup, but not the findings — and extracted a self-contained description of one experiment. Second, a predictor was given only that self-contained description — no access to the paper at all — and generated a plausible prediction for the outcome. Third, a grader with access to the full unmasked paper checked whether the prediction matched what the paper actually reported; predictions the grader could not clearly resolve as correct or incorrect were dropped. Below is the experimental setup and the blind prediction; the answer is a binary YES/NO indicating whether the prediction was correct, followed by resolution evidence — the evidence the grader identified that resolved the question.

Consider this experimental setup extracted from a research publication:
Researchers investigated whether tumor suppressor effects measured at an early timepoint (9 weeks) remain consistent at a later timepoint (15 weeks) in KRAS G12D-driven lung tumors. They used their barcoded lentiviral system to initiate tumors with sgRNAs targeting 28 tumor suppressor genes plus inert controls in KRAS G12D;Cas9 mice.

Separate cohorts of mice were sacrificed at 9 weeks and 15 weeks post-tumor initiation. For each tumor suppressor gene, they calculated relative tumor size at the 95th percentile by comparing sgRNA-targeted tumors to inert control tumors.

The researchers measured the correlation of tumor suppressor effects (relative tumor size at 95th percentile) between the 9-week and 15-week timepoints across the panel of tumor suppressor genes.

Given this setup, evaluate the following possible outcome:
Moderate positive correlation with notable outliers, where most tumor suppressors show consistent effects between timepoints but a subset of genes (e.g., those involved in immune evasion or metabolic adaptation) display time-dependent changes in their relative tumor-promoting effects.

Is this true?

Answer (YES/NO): NO